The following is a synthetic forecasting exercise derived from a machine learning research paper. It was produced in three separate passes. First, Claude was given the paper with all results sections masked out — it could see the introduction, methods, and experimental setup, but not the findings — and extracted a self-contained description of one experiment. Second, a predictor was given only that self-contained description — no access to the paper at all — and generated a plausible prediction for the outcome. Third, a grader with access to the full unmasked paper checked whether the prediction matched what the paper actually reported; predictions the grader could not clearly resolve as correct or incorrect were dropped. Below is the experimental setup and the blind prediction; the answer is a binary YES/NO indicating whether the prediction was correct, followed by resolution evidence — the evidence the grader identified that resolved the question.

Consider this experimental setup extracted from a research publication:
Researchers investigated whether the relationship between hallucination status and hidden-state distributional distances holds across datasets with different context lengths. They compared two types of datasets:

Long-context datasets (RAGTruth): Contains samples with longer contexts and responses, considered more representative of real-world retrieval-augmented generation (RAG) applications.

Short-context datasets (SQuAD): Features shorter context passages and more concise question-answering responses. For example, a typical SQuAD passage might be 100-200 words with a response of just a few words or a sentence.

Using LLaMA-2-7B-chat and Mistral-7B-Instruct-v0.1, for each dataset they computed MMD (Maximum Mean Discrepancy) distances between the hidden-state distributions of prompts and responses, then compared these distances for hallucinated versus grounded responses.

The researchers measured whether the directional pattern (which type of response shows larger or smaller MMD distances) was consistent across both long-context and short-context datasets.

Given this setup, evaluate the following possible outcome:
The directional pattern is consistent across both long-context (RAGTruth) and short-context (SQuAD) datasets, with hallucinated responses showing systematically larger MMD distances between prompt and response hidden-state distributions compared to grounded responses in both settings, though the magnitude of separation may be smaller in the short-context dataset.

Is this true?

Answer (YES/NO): NO